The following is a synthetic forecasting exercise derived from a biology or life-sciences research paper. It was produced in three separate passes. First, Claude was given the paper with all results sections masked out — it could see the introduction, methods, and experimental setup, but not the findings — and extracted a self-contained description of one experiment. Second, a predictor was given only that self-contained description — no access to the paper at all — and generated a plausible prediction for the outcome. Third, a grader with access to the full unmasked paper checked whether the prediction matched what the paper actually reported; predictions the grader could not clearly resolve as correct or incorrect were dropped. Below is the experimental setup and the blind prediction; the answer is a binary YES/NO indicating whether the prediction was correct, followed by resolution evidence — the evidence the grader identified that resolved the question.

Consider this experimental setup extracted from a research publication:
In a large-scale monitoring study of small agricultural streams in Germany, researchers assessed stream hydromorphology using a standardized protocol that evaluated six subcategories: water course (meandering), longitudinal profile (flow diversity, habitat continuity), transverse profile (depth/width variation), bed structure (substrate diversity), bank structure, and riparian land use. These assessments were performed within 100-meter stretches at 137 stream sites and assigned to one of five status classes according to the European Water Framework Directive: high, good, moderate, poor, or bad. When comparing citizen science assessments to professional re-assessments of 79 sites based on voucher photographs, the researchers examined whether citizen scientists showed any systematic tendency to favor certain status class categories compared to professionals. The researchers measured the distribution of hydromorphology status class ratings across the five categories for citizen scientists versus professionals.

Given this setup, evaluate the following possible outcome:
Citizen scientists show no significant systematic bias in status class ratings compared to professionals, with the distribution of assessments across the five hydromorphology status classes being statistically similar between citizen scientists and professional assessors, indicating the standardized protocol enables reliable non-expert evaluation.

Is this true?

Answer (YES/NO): NO